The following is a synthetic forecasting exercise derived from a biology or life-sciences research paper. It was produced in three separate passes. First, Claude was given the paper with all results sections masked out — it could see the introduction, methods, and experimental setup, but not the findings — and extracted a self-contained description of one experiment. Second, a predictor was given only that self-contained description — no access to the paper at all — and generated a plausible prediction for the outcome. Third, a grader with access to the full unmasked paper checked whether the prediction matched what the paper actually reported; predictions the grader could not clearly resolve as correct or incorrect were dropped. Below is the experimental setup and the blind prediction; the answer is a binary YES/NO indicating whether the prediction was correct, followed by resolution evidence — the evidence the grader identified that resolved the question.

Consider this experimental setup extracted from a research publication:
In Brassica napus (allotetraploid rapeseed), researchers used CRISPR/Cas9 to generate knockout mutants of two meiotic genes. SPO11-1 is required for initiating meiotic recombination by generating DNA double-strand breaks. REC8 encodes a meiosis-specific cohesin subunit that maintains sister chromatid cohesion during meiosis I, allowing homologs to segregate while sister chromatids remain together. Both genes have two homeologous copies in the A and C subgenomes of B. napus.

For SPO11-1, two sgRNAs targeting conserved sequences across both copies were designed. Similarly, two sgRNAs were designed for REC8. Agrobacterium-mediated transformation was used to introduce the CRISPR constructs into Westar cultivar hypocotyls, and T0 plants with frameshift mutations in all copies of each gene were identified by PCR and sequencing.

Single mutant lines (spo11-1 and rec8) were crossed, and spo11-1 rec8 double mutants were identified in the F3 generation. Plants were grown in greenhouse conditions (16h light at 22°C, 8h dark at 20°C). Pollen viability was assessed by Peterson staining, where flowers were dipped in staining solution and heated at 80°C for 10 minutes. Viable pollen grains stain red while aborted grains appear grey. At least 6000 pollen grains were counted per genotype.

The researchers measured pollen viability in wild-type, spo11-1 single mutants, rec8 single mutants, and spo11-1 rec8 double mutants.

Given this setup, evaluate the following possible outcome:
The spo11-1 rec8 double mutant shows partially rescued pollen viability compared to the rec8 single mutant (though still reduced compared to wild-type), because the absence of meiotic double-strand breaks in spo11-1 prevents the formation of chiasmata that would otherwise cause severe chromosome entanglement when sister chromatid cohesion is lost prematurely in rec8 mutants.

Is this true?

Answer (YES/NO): NO